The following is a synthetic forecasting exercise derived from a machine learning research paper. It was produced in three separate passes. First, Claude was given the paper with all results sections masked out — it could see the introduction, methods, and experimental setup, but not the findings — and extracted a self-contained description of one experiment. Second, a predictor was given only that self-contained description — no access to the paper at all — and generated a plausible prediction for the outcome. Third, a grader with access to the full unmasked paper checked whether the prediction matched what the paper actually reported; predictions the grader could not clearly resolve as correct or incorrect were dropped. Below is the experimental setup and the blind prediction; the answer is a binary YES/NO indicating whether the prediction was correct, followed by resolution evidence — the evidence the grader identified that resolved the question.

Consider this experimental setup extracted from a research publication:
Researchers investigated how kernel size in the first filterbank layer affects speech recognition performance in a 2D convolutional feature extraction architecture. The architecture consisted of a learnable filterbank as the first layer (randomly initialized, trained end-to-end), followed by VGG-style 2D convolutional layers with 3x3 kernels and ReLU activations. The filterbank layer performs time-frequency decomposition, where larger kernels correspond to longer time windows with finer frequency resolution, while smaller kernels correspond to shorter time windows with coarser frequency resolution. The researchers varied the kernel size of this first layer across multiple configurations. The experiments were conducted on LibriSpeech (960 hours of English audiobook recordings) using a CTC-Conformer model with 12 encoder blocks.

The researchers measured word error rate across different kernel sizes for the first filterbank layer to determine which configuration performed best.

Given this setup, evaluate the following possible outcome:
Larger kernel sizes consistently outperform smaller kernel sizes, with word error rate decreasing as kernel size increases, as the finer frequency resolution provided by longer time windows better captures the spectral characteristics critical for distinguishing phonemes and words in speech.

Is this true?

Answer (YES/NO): NO